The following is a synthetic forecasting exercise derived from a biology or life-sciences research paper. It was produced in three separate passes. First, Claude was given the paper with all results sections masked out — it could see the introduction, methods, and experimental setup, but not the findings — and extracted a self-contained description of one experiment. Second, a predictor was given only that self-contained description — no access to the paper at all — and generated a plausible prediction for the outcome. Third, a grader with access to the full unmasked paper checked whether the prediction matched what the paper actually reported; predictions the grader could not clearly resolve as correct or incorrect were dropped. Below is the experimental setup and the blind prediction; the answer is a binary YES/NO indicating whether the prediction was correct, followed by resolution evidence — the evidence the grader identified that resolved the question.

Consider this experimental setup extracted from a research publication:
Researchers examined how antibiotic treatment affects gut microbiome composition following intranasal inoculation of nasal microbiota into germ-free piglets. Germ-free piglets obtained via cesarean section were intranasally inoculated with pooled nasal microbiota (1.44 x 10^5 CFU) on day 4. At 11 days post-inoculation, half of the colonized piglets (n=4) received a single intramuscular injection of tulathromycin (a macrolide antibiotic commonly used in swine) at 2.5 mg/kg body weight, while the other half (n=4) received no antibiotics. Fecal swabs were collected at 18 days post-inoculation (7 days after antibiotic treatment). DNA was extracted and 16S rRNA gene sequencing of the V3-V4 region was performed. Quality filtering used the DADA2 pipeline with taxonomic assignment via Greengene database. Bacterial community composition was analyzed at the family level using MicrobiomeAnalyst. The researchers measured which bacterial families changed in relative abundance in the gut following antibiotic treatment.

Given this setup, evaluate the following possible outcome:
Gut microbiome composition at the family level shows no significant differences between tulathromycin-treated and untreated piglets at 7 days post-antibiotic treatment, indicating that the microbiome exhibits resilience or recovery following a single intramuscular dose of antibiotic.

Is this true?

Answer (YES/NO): NO